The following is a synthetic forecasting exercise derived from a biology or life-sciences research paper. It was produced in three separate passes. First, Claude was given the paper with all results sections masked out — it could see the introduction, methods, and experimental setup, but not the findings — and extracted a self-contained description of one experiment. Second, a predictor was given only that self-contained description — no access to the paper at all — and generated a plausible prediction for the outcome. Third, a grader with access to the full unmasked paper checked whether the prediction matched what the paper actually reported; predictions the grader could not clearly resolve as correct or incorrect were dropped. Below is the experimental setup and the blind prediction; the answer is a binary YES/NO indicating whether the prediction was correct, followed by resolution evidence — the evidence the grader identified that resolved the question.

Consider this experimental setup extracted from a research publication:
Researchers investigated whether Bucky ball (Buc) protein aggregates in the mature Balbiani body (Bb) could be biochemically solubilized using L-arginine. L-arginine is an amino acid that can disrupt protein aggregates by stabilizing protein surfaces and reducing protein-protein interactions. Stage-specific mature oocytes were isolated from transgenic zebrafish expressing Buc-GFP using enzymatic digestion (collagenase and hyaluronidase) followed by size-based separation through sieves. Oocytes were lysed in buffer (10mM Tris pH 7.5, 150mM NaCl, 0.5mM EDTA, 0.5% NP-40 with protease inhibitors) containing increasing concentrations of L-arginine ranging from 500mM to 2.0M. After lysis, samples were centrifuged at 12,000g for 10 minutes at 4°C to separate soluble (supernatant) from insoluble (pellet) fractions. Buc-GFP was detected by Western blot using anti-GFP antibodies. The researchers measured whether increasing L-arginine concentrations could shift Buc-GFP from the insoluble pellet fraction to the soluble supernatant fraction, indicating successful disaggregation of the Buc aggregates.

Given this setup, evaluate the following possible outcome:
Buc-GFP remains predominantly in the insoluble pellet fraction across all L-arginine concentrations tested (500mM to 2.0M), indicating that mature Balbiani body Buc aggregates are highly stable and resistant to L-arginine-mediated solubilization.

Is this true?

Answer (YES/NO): NO